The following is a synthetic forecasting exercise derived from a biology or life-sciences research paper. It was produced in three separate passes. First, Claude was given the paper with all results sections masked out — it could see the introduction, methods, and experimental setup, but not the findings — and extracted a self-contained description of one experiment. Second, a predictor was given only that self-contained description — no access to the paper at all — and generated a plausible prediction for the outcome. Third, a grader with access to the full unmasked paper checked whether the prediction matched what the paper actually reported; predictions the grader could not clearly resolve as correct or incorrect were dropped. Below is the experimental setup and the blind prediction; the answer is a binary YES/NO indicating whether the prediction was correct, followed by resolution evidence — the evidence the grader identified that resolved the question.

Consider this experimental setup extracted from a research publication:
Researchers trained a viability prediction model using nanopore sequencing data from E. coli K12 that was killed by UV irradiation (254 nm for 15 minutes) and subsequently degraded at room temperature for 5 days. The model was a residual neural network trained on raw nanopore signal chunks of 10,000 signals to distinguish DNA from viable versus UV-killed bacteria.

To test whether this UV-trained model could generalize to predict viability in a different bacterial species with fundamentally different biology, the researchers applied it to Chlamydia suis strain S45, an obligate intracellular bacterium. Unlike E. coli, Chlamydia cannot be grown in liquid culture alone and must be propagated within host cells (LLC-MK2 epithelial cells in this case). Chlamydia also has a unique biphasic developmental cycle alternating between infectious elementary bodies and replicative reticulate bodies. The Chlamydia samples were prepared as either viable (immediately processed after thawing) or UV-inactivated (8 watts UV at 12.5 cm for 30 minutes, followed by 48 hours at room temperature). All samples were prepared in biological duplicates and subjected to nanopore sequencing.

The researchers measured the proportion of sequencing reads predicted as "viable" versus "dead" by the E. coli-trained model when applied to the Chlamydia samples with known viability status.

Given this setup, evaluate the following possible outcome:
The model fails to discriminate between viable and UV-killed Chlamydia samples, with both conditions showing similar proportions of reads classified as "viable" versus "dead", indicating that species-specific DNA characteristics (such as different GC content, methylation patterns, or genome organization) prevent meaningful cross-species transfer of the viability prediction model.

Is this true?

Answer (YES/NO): NO